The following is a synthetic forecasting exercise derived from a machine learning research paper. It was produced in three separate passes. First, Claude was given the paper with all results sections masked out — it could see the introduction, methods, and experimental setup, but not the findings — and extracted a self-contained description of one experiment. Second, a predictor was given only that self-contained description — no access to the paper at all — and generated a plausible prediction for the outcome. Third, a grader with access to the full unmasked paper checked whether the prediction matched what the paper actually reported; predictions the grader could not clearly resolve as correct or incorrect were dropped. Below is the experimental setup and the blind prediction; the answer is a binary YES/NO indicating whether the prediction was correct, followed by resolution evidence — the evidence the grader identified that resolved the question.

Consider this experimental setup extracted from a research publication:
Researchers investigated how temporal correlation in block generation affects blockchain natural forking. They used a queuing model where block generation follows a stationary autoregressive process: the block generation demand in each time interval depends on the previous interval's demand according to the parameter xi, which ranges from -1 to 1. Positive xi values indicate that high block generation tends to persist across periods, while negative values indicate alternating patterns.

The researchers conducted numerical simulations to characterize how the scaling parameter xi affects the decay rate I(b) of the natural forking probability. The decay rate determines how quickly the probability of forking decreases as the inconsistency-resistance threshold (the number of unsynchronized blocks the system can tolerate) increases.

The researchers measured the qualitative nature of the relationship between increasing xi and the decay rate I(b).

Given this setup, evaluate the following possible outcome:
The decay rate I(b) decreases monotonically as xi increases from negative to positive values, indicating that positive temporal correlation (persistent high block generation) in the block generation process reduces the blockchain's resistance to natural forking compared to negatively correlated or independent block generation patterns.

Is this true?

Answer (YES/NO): YES